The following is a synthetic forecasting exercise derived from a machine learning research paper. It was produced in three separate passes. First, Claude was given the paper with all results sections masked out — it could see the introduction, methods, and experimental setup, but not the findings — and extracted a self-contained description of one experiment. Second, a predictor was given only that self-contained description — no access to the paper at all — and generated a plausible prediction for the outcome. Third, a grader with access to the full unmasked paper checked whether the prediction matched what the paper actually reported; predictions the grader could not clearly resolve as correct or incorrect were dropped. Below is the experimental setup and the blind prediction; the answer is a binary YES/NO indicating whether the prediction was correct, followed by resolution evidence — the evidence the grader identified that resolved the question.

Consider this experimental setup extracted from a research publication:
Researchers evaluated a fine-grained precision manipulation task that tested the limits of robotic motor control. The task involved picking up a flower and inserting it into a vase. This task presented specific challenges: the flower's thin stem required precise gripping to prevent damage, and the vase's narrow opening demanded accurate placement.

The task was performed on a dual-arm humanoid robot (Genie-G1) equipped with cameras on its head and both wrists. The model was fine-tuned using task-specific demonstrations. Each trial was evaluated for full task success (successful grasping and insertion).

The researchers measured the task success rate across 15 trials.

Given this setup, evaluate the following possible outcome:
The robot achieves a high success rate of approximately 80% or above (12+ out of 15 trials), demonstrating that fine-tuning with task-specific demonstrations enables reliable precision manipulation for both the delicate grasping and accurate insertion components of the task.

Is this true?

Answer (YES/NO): YES